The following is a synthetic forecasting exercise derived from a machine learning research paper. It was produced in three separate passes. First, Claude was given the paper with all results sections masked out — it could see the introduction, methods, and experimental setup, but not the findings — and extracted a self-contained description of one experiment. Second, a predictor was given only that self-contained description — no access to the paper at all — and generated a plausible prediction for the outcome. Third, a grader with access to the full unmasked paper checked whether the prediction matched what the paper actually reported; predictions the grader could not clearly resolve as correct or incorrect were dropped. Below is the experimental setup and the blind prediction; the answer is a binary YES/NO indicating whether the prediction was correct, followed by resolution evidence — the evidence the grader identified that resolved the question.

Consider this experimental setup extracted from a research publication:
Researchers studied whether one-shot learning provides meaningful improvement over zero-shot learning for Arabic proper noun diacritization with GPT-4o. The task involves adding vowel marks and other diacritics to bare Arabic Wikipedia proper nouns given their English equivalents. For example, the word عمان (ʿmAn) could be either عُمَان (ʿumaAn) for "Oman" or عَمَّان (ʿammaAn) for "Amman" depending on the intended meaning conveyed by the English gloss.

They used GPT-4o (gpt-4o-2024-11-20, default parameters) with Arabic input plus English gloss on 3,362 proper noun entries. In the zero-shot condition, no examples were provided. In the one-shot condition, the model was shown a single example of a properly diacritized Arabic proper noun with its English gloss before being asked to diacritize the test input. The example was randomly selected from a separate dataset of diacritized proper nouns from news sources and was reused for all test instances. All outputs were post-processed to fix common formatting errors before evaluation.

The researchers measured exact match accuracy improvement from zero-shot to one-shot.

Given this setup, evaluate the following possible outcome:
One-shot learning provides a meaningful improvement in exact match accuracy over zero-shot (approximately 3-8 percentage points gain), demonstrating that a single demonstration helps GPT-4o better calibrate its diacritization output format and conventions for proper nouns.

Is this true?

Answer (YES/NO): NO